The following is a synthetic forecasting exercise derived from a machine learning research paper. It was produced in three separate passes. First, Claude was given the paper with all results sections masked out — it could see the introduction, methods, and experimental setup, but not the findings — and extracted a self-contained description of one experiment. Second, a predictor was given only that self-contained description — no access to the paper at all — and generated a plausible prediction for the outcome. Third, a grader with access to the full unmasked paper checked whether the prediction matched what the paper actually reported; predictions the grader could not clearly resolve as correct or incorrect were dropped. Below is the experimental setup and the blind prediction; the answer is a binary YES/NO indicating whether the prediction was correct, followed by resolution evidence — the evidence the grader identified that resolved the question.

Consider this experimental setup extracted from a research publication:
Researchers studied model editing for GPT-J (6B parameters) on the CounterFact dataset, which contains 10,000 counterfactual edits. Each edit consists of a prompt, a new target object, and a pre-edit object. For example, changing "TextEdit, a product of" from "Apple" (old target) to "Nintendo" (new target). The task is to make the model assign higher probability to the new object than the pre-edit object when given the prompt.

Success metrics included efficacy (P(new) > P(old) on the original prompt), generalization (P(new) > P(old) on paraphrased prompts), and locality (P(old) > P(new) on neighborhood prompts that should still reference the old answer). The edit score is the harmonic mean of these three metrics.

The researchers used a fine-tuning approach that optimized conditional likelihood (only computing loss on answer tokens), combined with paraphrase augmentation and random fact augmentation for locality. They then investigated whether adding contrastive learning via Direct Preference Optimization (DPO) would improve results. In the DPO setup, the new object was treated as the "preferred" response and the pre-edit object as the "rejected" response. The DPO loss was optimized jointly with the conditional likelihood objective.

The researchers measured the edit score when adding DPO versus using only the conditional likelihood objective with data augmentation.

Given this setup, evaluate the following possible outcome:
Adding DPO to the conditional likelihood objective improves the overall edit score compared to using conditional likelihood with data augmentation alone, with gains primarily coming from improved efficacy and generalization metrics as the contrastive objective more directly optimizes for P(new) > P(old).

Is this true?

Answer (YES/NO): NO